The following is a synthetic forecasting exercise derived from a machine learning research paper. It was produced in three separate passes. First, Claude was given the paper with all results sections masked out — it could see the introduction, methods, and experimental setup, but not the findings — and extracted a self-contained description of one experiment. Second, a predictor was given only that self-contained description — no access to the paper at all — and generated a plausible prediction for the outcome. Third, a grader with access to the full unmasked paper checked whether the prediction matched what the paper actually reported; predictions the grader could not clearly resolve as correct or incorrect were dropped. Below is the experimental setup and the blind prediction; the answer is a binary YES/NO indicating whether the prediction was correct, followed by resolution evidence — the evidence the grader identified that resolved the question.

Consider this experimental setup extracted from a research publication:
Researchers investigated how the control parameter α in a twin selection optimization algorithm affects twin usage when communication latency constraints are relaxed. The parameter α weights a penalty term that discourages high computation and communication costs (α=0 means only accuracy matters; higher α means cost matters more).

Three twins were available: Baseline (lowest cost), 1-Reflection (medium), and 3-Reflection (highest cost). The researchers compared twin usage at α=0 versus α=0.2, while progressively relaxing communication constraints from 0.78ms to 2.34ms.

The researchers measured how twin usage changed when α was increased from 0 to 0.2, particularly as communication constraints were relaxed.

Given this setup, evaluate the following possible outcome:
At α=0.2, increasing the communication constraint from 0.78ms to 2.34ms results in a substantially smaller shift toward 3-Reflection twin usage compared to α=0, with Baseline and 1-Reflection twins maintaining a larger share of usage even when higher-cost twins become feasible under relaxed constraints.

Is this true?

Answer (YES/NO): NO